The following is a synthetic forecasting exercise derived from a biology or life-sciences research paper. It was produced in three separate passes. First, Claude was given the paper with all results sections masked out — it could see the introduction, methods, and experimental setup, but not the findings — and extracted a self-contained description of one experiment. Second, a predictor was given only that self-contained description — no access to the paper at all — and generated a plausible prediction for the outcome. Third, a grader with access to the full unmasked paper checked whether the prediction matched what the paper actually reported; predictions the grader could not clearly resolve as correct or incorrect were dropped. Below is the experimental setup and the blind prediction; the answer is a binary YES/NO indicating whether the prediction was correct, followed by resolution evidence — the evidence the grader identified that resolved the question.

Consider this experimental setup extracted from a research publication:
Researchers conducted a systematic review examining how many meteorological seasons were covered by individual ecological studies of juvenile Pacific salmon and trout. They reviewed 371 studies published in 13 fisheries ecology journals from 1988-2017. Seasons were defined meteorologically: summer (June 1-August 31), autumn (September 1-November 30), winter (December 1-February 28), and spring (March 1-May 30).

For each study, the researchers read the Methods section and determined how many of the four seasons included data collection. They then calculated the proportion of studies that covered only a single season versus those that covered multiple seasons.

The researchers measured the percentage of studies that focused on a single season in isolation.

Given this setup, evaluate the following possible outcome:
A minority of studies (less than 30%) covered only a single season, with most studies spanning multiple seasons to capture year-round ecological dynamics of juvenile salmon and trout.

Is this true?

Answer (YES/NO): NO